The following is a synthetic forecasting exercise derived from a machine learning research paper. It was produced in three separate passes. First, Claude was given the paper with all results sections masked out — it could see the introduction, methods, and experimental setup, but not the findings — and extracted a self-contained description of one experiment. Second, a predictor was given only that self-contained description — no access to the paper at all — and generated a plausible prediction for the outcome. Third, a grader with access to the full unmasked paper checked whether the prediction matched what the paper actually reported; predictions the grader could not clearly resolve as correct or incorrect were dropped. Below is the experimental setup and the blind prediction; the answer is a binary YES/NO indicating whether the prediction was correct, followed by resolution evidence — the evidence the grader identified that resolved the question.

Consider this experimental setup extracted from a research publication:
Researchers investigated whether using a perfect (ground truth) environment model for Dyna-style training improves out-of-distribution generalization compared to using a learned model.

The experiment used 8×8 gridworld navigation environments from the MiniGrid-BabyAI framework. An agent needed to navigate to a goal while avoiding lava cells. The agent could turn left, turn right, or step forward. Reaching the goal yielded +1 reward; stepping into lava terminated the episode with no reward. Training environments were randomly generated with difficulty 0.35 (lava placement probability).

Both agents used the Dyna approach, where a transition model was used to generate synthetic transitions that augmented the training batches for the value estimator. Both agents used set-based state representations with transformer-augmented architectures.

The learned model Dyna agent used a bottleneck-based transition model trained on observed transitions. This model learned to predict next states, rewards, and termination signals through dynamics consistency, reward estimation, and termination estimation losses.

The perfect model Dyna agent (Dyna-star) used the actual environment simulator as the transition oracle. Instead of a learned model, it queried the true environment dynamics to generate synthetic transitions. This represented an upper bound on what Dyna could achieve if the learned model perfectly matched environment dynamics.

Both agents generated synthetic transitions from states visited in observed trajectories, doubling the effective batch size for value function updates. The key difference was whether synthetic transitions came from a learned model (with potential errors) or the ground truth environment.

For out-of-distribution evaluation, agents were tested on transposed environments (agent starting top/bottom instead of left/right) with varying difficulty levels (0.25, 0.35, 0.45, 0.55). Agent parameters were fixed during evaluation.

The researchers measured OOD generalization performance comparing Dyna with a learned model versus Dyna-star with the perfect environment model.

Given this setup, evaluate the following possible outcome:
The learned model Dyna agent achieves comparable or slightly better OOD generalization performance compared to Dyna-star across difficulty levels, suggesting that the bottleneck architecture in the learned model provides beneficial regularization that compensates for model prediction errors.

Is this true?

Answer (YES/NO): NO